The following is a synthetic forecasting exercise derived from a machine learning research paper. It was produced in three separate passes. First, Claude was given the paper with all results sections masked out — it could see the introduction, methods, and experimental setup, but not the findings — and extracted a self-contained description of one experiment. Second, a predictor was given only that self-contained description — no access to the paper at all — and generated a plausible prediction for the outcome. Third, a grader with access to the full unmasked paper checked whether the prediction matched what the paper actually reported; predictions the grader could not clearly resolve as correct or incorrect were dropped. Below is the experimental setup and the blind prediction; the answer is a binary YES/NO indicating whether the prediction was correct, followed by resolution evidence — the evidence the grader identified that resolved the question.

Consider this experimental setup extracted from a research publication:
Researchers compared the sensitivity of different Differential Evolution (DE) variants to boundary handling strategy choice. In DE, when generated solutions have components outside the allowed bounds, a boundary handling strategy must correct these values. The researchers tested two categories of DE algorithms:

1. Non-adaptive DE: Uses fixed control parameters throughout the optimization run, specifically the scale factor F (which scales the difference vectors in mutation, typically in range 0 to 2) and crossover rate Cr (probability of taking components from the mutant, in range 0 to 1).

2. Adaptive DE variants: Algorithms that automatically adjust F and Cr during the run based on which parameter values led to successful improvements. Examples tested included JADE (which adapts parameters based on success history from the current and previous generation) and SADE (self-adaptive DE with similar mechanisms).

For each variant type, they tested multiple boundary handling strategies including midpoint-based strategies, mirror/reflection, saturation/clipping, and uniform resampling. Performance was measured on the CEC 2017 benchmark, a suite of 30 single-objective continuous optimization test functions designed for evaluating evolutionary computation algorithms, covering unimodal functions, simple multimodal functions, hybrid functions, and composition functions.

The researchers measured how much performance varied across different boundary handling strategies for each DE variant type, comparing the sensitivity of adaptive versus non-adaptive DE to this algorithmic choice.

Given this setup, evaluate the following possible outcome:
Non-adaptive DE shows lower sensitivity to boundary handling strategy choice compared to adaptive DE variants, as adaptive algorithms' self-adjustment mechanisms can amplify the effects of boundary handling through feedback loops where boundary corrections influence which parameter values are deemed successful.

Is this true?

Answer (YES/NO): NO